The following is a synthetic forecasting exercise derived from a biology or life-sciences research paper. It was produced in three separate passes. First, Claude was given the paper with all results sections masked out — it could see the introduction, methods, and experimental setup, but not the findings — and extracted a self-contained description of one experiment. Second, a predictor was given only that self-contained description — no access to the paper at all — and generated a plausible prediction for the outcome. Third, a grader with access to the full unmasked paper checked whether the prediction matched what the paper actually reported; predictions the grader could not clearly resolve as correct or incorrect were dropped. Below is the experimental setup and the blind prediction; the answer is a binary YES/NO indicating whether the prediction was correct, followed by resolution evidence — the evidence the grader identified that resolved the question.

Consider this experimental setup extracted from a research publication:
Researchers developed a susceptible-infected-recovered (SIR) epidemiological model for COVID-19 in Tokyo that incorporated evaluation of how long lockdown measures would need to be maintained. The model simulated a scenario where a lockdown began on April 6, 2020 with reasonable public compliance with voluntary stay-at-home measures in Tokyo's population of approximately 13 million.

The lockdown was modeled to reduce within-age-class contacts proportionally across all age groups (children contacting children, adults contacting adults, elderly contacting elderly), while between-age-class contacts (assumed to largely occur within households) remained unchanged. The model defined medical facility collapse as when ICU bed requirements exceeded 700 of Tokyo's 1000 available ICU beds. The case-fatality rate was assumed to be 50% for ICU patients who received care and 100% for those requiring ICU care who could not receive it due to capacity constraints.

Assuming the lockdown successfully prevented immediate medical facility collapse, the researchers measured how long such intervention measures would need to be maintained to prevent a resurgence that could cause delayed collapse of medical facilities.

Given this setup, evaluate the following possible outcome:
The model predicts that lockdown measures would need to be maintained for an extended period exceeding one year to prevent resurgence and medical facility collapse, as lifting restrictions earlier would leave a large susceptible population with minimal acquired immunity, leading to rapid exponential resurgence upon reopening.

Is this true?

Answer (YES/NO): NO